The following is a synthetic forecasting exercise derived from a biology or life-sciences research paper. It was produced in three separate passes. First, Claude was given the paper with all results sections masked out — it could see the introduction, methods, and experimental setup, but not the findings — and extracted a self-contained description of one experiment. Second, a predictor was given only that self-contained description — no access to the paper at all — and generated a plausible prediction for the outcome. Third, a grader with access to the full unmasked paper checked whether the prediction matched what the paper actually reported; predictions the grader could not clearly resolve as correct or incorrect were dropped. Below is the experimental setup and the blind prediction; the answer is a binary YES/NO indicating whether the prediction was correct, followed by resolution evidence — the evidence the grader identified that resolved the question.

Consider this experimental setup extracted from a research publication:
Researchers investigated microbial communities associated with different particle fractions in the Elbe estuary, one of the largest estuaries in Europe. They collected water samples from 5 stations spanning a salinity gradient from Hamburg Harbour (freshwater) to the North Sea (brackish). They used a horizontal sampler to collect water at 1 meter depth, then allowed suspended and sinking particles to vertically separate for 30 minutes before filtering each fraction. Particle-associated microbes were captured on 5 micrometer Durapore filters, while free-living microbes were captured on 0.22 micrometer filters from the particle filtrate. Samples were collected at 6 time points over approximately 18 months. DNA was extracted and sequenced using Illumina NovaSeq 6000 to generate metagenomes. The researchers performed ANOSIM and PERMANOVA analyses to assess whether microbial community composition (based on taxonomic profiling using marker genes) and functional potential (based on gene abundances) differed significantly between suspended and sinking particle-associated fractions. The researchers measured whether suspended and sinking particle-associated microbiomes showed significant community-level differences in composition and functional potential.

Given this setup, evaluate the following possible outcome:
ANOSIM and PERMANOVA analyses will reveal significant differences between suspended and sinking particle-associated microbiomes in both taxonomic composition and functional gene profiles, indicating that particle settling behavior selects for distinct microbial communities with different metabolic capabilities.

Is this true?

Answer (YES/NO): NO